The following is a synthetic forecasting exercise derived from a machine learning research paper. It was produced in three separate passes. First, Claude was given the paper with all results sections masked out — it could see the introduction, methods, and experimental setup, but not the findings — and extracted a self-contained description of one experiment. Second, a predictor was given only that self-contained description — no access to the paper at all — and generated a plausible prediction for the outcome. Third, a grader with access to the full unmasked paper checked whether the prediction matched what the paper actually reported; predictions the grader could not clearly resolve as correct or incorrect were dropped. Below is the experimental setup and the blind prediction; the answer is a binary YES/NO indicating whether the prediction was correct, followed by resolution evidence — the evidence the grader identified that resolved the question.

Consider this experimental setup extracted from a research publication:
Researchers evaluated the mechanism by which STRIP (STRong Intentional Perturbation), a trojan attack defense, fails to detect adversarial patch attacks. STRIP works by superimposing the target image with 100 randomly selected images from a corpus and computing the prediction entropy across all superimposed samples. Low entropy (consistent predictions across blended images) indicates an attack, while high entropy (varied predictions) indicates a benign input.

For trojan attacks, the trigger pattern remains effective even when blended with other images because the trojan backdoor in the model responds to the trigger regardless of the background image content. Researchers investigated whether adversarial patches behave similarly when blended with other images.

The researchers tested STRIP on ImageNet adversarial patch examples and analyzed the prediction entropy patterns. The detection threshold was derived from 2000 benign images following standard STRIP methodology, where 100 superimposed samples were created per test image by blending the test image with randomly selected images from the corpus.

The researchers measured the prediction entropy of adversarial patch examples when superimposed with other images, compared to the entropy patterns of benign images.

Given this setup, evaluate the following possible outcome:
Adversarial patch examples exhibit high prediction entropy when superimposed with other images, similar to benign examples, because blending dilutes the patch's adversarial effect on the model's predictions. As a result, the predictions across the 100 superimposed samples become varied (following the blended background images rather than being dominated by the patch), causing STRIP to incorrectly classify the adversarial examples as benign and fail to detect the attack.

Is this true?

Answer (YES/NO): YES